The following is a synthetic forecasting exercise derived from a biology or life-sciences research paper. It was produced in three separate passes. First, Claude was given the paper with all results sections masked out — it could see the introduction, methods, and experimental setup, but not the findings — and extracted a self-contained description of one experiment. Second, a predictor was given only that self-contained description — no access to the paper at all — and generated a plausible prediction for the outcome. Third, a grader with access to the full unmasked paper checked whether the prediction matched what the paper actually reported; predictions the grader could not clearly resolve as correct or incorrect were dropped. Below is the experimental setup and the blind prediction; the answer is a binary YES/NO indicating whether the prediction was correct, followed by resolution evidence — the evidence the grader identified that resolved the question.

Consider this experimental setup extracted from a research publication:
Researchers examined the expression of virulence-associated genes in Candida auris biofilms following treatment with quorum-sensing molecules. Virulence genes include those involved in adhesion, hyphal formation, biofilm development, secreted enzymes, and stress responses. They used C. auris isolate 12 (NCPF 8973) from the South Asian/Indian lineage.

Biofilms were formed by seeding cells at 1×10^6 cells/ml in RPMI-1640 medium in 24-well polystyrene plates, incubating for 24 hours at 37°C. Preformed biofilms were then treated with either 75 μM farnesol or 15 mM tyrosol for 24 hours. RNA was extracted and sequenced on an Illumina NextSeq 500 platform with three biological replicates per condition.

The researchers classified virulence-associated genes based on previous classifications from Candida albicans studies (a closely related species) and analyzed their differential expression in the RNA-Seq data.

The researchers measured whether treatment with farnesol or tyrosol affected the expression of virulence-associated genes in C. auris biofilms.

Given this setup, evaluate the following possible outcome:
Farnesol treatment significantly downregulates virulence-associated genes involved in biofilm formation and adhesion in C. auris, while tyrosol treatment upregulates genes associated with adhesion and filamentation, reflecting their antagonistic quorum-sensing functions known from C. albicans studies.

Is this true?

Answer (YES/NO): NO